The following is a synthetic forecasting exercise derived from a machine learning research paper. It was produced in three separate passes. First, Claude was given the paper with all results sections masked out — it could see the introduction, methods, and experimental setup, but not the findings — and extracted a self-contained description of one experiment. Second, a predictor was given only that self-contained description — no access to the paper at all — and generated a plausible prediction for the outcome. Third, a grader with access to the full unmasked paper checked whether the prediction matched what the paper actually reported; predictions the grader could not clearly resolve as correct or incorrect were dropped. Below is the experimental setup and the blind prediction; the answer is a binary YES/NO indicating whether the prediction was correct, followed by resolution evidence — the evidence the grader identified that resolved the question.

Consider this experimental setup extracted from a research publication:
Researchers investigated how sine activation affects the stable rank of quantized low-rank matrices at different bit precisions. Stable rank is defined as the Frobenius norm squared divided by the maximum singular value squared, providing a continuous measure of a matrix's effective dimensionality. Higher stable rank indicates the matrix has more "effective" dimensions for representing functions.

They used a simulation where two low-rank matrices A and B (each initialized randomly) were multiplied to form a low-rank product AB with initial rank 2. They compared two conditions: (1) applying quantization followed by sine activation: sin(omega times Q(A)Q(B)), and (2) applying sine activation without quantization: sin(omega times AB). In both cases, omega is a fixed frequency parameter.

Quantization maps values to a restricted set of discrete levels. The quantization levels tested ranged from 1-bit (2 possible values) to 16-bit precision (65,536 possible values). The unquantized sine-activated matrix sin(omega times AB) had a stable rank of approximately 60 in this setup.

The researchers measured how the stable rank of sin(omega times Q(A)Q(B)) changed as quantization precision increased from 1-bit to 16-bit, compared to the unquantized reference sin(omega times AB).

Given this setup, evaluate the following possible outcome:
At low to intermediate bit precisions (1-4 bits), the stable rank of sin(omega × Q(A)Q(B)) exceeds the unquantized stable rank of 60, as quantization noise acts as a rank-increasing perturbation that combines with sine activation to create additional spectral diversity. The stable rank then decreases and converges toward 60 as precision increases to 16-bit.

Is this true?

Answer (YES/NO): NO